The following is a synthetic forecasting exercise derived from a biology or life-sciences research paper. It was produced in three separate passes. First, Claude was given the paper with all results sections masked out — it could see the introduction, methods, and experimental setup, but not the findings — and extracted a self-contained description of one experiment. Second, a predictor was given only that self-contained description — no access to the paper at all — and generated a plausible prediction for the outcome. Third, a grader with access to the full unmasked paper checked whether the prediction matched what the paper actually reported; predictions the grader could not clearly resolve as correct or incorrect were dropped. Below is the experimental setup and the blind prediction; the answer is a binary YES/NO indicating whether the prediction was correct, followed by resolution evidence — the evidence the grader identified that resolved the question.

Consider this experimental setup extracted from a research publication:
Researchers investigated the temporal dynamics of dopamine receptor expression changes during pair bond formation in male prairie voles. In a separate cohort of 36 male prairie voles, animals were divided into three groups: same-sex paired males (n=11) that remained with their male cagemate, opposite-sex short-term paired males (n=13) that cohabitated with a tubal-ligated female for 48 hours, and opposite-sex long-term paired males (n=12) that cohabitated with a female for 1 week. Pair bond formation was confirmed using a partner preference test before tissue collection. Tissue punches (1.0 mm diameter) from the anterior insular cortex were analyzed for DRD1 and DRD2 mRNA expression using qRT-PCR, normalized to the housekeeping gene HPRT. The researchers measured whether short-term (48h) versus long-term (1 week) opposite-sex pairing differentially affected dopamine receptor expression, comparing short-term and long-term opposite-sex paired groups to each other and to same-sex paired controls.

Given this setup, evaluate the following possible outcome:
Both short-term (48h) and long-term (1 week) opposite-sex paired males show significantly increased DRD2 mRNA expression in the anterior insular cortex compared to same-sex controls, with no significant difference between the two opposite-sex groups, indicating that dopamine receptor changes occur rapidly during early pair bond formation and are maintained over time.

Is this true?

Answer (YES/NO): YES